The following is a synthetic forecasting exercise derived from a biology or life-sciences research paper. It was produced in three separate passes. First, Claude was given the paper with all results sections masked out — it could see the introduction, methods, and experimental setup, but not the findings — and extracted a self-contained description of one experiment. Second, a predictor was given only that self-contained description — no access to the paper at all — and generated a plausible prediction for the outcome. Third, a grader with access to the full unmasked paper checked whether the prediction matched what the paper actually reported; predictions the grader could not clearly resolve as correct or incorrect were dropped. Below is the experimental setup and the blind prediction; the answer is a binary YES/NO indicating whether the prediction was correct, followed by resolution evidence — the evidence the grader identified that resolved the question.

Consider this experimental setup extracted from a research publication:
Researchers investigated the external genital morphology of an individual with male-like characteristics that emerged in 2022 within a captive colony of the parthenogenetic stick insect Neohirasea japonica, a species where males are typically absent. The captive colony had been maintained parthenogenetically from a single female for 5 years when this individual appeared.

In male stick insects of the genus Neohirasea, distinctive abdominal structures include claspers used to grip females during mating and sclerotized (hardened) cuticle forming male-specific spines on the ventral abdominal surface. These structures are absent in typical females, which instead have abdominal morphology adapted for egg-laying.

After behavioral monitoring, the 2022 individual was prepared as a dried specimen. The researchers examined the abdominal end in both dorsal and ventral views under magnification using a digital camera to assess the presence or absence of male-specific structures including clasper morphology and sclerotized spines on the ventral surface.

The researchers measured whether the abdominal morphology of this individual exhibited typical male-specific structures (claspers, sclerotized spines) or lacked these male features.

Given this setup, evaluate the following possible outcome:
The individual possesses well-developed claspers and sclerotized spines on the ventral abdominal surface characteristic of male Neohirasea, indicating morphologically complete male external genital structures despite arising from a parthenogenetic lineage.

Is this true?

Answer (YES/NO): YES